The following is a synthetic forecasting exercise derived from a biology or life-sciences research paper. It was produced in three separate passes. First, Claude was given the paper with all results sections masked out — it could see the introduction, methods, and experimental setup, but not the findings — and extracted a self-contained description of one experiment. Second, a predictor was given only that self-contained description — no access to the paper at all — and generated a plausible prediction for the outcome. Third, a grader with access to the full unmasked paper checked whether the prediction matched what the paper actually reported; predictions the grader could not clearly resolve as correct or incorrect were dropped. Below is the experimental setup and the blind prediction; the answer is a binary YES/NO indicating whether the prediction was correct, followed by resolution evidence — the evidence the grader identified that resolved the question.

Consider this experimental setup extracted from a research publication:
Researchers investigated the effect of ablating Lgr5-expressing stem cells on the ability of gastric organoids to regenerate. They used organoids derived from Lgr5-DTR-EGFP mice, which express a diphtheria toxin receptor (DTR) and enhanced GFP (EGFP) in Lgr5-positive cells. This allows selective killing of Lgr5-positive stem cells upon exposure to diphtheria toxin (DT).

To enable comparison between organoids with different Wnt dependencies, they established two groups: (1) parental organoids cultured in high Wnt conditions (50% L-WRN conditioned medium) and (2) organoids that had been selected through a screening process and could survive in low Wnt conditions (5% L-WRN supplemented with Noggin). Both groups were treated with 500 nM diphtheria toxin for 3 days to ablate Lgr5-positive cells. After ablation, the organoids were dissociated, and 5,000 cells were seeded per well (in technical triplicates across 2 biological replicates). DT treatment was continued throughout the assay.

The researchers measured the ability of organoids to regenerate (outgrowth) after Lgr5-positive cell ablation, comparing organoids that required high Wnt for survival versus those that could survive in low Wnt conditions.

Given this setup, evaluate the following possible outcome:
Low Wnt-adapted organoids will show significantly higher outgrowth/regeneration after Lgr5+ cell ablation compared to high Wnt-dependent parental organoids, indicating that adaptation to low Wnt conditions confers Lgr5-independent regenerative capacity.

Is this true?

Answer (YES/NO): NO